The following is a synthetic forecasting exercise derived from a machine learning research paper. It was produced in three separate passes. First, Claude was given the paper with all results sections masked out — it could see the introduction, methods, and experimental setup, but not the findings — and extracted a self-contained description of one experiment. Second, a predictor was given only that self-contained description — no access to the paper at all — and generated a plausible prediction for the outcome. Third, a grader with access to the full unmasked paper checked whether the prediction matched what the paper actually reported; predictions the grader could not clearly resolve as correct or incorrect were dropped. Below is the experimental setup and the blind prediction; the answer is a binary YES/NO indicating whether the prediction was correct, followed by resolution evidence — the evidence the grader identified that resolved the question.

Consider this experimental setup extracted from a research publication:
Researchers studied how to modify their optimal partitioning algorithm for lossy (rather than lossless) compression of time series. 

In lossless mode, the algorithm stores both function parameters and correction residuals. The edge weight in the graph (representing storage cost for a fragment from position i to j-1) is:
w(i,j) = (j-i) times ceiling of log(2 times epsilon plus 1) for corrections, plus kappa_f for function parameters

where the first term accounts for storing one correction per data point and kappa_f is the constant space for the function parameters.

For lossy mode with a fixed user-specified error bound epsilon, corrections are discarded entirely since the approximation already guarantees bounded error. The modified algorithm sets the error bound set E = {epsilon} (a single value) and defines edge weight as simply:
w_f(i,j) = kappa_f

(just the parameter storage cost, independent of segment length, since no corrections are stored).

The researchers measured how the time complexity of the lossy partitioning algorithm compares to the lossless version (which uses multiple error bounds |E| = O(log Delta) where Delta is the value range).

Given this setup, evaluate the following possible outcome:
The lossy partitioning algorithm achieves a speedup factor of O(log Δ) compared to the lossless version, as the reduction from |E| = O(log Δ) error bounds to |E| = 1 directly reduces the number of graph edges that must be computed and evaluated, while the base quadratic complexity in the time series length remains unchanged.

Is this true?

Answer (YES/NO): NO